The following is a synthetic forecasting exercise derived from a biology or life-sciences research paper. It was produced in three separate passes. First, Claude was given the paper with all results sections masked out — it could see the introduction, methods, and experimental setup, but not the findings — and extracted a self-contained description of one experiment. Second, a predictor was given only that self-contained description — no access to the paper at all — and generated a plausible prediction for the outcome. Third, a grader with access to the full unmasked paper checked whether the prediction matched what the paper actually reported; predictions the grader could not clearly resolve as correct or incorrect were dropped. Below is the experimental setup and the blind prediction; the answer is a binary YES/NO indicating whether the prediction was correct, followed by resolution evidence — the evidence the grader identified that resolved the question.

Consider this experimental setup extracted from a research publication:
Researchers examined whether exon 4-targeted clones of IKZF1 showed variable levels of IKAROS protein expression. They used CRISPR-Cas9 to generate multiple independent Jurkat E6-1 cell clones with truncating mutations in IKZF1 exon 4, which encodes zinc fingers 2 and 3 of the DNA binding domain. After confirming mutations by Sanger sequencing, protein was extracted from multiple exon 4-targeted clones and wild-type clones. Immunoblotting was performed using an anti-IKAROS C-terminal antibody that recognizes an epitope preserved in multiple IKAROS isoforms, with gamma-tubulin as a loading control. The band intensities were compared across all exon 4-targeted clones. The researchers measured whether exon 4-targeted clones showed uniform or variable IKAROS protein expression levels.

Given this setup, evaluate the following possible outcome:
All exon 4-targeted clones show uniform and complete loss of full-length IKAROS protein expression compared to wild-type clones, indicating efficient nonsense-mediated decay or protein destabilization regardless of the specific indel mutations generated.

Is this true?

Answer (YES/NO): NO